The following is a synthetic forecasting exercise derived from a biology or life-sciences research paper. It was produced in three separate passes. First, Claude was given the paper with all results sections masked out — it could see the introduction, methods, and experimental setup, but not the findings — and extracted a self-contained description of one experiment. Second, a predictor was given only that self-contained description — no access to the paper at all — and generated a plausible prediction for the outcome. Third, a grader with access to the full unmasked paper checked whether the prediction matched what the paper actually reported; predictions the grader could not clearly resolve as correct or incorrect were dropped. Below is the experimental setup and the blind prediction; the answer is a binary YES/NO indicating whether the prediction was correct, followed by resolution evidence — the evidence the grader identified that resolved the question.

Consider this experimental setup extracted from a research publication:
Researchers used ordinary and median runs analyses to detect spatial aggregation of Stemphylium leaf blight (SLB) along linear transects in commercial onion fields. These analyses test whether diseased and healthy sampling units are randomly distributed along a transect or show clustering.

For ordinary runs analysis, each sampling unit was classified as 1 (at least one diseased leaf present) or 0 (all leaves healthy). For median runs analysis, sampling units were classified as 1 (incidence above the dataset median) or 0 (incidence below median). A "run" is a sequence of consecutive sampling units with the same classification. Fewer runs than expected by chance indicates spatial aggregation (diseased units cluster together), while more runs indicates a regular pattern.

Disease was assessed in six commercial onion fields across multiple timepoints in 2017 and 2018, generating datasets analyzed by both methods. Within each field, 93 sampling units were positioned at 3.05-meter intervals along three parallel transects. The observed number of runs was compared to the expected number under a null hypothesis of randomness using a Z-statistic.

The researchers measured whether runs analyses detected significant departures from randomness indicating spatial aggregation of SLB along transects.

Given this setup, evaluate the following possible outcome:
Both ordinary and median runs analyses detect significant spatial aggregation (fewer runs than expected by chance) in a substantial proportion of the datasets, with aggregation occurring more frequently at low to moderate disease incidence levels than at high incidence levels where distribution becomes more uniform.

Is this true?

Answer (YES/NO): NO